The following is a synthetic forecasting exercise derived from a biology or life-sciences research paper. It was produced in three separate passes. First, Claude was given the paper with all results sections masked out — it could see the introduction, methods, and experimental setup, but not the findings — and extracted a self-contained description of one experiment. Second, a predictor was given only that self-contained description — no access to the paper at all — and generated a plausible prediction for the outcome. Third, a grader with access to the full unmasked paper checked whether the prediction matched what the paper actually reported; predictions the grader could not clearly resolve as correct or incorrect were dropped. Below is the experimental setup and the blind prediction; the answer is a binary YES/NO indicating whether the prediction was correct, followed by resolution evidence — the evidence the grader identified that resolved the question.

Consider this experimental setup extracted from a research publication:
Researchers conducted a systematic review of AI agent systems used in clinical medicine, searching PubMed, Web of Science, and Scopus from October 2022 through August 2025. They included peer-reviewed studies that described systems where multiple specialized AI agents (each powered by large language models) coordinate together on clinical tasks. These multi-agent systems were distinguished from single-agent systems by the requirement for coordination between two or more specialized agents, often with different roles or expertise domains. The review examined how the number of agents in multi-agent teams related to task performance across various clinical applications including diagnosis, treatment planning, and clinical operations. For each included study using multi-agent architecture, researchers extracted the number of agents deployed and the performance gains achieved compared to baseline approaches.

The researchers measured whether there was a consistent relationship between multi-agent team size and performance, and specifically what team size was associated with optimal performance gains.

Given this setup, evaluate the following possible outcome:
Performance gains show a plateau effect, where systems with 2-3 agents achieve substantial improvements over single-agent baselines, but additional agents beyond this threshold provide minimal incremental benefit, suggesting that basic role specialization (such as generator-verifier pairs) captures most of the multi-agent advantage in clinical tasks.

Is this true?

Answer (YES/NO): NO